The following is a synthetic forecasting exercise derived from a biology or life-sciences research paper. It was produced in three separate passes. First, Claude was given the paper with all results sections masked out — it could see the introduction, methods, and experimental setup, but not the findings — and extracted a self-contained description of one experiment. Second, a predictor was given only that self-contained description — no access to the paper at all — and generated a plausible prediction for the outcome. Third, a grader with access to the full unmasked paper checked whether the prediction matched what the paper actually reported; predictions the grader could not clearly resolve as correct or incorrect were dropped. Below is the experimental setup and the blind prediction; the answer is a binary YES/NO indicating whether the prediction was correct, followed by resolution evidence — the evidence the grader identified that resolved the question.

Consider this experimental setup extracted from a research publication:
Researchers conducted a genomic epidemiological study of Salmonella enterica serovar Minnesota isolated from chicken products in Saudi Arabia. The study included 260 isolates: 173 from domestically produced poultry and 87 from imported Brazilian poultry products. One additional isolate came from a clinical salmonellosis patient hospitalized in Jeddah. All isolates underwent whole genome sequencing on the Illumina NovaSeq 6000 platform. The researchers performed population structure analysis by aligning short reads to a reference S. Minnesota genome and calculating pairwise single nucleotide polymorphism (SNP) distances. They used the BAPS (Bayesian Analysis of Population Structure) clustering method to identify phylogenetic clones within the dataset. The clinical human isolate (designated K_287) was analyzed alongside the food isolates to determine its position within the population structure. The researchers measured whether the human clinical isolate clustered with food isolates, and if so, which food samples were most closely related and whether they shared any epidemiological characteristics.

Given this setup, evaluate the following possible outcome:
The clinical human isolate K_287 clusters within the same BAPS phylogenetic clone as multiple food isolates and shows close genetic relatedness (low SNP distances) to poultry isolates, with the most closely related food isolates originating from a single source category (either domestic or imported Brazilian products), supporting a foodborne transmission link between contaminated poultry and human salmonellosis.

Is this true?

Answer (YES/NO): YES